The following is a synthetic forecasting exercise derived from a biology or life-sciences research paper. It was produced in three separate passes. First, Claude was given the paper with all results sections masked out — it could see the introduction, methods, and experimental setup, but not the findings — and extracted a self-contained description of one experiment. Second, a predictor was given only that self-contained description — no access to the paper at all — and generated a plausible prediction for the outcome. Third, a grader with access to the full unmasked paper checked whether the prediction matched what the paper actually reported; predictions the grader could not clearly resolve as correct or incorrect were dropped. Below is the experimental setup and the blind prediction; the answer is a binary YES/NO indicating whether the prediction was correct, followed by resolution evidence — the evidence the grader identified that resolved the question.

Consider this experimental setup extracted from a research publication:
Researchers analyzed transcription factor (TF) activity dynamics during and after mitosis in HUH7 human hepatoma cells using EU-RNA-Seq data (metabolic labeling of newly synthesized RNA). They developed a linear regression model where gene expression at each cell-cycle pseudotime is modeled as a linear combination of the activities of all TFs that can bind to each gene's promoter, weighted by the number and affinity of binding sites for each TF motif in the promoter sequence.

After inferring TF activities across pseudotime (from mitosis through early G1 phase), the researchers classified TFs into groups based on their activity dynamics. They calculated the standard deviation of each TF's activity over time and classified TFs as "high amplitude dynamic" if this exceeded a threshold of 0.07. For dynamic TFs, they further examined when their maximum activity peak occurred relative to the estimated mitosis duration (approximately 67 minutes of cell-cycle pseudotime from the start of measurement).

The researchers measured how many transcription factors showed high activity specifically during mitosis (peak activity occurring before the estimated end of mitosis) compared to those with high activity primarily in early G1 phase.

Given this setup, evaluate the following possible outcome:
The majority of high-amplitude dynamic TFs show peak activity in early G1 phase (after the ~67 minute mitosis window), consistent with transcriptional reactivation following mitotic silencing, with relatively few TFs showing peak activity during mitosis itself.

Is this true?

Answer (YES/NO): YES